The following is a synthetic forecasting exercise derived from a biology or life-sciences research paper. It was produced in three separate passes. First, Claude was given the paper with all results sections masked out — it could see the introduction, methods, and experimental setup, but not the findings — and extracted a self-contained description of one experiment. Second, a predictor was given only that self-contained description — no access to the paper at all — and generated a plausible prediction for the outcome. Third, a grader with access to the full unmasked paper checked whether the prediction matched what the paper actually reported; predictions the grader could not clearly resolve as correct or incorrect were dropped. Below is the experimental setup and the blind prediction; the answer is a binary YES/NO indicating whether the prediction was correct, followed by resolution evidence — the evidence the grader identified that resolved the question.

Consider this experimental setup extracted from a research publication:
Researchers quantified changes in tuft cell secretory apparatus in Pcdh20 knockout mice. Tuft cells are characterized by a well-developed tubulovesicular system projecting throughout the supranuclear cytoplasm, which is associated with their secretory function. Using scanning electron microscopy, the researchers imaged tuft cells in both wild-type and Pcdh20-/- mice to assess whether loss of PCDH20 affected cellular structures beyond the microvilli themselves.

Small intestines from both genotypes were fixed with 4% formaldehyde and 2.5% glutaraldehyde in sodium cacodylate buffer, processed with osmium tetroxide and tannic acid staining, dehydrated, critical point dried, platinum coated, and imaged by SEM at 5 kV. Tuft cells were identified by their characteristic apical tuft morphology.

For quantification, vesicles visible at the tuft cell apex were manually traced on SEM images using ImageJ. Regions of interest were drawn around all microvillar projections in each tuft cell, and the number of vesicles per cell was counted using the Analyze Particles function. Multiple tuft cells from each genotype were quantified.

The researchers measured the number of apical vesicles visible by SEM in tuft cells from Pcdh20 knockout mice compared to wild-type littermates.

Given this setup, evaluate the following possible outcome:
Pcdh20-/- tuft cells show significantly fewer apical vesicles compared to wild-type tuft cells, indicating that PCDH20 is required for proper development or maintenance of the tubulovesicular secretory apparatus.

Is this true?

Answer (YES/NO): NO